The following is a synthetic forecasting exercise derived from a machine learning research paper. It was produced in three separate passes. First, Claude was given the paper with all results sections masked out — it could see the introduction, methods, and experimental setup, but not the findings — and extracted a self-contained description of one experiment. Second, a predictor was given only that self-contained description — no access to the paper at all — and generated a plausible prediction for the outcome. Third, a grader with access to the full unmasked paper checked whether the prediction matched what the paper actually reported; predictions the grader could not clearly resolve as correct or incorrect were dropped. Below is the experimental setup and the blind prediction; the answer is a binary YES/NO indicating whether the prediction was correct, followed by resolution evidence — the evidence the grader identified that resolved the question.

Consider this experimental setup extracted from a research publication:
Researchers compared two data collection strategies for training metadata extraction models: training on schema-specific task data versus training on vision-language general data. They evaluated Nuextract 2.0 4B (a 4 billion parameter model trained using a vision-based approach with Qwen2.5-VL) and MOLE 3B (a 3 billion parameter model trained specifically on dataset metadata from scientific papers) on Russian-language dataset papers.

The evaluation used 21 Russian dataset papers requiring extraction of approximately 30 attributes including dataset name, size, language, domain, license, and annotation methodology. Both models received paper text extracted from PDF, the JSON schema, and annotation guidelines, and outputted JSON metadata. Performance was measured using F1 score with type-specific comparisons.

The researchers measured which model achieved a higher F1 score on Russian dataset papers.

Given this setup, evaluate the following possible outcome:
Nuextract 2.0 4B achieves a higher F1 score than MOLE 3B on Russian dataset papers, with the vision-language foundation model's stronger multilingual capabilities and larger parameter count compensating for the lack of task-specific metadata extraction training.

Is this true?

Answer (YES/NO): NO